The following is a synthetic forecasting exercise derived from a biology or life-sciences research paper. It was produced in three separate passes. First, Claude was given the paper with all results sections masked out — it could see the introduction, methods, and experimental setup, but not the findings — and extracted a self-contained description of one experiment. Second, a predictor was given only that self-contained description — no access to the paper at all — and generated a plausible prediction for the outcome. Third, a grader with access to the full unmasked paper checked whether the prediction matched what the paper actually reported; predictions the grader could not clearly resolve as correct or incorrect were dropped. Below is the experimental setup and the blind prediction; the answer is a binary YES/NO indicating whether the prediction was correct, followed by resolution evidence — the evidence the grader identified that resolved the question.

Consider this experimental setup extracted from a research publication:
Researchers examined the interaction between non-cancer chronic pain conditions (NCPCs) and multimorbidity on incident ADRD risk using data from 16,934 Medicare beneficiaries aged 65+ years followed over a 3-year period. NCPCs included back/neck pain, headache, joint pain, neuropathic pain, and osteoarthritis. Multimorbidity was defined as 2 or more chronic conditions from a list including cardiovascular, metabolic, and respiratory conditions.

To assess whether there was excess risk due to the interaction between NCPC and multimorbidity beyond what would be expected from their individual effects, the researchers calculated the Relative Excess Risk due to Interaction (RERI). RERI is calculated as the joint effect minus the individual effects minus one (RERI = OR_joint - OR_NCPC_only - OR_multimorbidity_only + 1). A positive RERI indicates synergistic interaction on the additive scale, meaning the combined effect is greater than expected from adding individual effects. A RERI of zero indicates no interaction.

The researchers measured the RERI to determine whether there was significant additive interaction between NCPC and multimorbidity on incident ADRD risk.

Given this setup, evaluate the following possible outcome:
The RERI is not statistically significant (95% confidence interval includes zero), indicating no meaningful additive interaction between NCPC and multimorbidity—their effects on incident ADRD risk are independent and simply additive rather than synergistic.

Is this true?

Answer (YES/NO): NO